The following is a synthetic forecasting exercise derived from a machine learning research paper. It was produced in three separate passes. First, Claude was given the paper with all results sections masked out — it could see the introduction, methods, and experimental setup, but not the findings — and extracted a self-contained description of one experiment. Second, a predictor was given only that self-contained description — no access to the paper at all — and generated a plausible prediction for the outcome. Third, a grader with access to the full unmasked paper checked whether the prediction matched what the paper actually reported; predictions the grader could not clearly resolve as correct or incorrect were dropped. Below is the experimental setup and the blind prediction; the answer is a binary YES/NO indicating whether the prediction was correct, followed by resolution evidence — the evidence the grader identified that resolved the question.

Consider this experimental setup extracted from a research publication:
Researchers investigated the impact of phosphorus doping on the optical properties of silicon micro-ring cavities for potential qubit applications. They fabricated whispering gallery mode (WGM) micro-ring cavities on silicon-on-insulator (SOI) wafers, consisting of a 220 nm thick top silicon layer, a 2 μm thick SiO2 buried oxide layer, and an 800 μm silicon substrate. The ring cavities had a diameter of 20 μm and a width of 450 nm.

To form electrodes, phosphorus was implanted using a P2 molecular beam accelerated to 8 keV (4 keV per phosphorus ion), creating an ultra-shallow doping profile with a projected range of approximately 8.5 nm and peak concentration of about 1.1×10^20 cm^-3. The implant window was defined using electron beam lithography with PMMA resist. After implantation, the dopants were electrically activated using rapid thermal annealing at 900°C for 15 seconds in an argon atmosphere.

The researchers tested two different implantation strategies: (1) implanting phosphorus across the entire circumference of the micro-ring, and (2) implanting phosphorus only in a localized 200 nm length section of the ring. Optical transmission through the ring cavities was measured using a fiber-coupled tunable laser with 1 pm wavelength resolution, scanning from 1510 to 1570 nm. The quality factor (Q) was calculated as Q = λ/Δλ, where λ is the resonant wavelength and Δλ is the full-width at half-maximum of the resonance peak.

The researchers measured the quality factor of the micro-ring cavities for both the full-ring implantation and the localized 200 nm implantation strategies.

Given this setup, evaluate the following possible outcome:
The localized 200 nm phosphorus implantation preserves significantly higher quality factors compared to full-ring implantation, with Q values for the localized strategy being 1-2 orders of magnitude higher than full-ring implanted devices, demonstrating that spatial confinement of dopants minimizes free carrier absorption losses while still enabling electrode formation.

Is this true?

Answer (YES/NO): YES